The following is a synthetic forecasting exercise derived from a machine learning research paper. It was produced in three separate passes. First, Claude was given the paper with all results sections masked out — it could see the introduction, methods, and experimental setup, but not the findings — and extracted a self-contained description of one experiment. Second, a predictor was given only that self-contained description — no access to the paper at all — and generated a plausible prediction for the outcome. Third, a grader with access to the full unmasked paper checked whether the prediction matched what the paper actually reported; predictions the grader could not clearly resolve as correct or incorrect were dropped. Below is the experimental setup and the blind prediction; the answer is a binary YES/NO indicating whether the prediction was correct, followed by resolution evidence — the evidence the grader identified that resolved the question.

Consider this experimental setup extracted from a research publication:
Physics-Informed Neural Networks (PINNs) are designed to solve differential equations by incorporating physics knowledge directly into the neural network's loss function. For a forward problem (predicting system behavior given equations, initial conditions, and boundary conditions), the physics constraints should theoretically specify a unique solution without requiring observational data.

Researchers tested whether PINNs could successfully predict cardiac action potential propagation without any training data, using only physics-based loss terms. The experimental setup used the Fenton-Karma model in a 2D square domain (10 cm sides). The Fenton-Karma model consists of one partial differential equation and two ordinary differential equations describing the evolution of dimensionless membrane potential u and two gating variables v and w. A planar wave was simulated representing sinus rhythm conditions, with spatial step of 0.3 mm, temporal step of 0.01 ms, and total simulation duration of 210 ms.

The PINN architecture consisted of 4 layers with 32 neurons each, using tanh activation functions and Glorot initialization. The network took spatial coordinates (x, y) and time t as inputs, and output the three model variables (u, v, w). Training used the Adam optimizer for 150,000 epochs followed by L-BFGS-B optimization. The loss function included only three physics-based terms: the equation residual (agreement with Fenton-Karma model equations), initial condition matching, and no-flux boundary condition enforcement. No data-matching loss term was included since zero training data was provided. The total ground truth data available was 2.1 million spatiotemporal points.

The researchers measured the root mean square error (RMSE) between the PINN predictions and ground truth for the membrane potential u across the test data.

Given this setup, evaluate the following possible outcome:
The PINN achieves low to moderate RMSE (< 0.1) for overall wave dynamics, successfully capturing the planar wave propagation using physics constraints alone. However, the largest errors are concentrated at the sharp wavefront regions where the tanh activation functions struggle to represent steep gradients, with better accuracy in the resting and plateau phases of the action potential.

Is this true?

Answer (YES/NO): NO